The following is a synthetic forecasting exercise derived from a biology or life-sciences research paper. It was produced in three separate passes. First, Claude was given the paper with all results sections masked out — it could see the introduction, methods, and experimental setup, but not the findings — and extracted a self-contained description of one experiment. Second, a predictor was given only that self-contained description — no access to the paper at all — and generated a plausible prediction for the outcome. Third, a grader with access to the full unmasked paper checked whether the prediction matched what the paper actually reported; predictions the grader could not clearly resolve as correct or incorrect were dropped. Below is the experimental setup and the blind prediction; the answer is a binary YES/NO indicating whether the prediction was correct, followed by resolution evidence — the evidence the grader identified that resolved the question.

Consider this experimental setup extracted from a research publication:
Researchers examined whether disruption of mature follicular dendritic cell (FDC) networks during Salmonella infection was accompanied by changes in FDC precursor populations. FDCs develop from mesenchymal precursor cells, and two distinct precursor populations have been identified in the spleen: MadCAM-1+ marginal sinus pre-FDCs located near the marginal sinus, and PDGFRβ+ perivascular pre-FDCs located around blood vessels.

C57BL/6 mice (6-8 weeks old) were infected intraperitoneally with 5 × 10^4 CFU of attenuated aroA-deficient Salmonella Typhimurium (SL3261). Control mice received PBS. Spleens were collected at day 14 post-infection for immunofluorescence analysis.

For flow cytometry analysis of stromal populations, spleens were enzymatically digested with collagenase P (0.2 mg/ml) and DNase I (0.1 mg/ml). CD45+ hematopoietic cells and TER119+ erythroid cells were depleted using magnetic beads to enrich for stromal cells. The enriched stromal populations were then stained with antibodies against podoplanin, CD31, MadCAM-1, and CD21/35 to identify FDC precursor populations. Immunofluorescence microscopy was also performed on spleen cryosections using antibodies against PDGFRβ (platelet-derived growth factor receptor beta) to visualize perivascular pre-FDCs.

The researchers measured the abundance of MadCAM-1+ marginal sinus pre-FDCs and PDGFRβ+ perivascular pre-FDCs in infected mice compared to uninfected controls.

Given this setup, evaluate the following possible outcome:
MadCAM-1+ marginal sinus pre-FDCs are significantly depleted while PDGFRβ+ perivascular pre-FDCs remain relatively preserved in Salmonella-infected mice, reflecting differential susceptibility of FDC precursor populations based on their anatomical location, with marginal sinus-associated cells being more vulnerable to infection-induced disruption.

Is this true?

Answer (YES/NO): NO